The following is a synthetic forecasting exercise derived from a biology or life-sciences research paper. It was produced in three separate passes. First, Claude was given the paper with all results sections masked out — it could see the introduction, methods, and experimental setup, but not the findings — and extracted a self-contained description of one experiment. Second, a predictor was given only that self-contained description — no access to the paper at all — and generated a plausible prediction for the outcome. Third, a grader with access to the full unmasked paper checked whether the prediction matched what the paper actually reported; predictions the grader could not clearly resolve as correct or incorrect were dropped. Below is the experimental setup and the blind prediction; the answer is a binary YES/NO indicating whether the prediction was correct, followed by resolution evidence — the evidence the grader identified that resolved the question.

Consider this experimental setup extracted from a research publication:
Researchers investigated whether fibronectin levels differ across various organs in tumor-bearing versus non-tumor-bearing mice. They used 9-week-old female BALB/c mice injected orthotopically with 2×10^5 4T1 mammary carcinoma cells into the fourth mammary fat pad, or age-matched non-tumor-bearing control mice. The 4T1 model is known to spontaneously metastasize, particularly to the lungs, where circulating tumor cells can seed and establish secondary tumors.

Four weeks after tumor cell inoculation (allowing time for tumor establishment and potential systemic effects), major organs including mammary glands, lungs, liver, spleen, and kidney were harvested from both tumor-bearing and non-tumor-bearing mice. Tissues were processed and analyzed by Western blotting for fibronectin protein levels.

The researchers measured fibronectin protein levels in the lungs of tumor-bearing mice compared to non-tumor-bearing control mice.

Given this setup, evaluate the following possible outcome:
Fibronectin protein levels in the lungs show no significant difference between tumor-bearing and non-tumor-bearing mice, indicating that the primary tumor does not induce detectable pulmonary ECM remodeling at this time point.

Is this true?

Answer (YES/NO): NO